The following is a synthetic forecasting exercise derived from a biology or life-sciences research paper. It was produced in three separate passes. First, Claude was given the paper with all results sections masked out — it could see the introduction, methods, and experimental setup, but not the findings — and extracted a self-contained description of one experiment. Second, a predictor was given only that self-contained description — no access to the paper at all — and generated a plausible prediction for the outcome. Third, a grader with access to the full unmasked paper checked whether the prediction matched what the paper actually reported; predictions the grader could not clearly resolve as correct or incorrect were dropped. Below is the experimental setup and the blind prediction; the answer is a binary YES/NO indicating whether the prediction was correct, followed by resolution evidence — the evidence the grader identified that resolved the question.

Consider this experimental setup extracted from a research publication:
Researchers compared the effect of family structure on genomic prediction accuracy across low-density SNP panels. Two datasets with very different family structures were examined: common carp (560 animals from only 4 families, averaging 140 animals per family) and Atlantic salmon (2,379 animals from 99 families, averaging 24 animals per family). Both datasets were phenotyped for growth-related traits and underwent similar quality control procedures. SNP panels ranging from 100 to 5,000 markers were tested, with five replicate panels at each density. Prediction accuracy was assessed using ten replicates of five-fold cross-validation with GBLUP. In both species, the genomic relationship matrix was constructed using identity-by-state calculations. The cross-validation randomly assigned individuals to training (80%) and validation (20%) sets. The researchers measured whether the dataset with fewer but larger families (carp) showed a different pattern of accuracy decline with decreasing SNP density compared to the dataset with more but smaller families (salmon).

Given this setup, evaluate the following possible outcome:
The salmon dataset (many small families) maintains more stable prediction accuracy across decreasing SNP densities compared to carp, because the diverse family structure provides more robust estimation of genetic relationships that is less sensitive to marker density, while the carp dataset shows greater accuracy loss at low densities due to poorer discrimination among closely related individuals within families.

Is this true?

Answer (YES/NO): NO